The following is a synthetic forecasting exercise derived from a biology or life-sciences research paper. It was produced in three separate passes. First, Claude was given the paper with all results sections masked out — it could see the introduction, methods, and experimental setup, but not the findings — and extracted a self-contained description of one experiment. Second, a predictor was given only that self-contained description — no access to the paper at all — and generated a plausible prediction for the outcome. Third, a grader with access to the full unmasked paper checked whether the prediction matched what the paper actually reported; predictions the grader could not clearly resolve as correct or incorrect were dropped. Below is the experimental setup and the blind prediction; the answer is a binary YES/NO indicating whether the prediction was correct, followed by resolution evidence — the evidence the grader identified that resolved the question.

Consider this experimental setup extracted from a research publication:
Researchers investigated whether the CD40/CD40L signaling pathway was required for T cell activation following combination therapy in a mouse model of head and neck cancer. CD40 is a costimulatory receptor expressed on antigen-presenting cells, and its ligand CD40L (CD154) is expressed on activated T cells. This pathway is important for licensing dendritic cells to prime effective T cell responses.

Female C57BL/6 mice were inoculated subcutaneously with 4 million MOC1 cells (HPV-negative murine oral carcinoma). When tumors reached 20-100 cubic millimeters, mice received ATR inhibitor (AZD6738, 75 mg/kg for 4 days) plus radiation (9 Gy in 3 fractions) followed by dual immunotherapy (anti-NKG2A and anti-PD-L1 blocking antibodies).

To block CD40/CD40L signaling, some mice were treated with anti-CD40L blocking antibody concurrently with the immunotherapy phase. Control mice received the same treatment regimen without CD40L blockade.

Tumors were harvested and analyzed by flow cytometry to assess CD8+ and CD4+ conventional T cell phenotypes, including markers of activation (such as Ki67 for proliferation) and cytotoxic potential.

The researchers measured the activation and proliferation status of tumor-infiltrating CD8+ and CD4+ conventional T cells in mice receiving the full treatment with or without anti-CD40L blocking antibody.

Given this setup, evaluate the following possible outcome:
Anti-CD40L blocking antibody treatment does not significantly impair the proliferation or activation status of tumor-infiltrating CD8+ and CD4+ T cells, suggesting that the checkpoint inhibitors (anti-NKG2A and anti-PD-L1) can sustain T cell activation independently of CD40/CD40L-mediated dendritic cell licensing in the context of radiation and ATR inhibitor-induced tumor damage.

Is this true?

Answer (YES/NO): NO